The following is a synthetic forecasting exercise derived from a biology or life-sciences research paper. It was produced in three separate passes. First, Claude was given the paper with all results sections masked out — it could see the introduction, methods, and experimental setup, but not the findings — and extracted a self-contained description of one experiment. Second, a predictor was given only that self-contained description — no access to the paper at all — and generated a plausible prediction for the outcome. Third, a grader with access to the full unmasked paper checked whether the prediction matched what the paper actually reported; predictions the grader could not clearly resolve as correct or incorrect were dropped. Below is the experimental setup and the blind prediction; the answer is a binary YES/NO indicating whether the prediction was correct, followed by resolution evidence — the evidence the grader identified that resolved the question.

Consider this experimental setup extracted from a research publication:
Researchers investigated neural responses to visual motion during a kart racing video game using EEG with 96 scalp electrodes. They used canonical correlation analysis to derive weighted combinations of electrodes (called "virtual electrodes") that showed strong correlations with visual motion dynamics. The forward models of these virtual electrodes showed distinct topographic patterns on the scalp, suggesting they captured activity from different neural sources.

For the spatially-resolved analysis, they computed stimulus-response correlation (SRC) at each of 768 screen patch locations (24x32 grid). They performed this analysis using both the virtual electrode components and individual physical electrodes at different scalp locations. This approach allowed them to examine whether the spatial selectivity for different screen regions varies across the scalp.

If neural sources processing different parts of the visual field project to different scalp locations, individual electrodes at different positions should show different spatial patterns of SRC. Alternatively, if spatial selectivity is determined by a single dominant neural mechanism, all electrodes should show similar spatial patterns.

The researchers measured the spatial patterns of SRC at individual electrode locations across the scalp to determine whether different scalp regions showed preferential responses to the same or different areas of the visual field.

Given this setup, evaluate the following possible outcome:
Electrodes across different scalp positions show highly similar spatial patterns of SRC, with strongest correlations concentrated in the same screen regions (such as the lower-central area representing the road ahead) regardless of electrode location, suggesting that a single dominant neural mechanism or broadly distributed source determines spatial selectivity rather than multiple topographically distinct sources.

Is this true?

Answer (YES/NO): NO